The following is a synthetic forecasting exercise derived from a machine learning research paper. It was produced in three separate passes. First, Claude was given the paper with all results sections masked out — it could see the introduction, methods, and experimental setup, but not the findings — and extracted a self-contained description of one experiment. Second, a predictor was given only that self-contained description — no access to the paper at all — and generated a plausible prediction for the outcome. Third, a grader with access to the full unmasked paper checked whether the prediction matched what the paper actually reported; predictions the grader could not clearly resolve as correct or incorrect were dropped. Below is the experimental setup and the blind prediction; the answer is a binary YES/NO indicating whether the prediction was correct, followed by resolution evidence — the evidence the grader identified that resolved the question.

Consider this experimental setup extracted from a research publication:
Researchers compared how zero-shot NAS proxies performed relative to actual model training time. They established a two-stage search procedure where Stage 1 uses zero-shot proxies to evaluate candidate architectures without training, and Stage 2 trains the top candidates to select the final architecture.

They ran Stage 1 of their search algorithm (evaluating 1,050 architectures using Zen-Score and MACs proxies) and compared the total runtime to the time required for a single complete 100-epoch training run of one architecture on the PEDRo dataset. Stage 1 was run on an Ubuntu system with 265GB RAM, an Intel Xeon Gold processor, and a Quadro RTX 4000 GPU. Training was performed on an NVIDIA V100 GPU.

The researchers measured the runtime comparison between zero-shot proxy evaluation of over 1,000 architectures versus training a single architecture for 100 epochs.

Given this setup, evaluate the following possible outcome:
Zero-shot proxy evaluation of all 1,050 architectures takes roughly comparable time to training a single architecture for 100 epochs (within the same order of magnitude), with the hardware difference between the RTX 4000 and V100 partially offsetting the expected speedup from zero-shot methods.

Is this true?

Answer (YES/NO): YES